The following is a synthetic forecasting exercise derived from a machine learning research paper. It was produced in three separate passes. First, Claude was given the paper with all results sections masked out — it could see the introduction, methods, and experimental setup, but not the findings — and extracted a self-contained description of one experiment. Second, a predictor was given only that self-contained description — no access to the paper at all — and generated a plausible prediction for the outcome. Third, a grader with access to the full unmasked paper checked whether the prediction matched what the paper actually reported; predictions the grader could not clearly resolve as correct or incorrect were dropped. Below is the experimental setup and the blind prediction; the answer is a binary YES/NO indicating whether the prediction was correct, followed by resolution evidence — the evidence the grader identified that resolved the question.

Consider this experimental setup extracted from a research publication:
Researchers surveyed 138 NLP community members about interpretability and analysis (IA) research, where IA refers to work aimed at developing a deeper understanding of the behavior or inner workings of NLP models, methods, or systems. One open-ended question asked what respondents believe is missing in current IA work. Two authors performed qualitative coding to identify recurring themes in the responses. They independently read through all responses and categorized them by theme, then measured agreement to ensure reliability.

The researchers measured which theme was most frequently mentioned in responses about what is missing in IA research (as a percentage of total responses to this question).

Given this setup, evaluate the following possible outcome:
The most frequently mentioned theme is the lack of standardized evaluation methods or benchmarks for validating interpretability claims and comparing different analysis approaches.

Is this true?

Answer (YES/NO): NO